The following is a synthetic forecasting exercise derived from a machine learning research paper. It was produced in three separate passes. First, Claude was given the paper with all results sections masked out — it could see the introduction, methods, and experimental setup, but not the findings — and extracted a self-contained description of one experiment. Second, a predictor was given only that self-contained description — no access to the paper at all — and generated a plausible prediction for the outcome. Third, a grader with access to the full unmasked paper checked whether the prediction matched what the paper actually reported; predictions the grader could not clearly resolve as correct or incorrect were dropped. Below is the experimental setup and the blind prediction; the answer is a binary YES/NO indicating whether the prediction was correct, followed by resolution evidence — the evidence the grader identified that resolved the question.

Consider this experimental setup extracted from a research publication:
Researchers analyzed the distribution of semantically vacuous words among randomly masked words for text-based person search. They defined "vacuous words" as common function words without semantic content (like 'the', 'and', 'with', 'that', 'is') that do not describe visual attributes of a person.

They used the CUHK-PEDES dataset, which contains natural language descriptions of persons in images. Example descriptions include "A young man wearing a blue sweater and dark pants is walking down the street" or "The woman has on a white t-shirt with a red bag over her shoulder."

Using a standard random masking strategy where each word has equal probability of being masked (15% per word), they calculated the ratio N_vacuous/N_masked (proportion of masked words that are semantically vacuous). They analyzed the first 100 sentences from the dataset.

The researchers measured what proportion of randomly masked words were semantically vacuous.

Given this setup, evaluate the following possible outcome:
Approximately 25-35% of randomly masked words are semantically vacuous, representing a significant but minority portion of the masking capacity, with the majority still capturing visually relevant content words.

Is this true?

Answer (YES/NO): NO